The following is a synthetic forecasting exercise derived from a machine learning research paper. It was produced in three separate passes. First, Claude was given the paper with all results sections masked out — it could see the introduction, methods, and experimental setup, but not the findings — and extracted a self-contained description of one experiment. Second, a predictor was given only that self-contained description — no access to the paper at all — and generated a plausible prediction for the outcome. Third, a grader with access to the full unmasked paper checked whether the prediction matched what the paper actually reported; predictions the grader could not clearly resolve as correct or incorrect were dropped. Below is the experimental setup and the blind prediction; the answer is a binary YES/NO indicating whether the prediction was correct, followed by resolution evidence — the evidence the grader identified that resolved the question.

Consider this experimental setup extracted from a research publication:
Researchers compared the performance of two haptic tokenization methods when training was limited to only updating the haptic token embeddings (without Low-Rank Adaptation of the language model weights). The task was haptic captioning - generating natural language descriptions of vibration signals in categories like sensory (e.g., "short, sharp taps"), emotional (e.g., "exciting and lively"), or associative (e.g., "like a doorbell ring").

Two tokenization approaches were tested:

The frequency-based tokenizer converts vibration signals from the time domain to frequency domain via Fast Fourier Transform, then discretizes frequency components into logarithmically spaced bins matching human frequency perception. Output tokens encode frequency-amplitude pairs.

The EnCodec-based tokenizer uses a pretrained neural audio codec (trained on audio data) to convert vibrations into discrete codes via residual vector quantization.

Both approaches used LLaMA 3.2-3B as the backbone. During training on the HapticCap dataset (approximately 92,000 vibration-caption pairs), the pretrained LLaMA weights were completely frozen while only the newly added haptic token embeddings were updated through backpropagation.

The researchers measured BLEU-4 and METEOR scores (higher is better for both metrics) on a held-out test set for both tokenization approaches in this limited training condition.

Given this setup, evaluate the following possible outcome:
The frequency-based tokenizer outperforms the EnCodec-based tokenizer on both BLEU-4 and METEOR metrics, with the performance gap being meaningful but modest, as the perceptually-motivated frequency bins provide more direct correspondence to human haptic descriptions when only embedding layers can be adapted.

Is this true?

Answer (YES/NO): NO